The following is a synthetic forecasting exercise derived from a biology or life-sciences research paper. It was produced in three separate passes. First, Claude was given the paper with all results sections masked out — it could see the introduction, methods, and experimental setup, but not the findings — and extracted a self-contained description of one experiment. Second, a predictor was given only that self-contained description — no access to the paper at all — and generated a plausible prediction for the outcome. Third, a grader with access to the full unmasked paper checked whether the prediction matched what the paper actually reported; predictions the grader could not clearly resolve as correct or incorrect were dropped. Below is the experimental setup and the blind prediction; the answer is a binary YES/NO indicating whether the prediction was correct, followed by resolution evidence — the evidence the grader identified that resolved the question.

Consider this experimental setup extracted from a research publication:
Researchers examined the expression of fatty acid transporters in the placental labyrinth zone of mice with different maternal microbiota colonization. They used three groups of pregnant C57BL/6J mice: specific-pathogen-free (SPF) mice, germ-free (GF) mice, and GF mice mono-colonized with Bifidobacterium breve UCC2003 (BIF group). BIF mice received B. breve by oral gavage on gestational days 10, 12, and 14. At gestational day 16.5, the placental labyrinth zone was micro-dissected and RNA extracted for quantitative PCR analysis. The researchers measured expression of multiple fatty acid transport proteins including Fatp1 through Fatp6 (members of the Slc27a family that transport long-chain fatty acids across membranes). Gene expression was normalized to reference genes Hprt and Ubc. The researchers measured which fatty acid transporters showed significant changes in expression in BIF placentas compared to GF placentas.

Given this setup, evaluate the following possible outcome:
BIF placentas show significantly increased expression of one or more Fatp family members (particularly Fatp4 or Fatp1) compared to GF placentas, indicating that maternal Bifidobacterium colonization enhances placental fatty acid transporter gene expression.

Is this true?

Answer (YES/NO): YES